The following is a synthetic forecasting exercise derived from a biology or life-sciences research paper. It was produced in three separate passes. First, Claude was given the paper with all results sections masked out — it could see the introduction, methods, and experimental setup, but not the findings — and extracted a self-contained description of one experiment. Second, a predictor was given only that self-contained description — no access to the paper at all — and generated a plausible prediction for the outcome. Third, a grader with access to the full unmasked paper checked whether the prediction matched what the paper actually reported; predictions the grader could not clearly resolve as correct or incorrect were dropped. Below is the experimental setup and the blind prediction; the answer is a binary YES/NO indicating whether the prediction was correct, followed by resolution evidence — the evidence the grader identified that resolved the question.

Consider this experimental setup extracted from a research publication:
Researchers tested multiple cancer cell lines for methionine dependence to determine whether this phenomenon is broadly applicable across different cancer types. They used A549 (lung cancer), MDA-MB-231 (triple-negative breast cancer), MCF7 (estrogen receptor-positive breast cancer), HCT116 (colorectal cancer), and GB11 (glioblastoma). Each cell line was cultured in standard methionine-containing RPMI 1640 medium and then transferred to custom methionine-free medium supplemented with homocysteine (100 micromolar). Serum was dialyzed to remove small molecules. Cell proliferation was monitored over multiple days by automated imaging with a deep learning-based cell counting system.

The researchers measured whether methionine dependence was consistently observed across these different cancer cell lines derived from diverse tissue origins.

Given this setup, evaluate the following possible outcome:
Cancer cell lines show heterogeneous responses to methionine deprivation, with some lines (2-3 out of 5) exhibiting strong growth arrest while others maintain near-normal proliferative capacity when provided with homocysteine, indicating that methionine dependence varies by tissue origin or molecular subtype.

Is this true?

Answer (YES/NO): NO